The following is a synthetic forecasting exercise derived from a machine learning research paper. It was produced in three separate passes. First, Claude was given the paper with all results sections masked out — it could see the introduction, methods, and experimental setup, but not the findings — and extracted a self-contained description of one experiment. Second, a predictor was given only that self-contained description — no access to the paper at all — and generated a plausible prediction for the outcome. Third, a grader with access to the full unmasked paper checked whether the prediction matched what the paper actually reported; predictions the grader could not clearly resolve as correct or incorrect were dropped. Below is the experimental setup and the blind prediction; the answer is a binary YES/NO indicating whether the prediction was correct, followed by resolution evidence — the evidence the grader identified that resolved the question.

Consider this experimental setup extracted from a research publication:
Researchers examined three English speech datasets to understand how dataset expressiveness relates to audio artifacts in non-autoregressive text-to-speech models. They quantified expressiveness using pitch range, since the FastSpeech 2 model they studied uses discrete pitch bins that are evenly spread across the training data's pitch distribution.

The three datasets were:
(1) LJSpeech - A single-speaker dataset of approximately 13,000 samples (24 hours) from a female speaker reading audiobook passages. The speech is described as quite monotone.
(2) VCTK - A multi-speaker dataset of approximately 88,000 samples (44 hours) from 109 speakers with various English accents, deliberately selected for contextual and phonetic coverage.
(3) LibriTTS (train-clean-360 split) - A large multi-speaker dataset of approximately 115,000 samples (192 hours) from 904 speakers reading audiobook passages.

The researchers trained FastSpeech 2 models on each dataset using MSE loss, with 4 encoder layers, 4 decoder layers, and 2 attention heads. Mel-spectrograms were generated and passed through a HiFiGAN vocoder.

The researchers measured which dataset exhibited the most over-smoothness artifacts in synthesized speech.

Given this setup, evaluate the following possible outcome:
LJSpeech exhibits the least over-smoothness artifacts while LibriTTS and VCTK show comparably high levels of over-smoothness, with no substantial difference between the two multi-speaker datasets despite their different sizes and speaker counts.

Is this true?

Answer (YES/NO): NO